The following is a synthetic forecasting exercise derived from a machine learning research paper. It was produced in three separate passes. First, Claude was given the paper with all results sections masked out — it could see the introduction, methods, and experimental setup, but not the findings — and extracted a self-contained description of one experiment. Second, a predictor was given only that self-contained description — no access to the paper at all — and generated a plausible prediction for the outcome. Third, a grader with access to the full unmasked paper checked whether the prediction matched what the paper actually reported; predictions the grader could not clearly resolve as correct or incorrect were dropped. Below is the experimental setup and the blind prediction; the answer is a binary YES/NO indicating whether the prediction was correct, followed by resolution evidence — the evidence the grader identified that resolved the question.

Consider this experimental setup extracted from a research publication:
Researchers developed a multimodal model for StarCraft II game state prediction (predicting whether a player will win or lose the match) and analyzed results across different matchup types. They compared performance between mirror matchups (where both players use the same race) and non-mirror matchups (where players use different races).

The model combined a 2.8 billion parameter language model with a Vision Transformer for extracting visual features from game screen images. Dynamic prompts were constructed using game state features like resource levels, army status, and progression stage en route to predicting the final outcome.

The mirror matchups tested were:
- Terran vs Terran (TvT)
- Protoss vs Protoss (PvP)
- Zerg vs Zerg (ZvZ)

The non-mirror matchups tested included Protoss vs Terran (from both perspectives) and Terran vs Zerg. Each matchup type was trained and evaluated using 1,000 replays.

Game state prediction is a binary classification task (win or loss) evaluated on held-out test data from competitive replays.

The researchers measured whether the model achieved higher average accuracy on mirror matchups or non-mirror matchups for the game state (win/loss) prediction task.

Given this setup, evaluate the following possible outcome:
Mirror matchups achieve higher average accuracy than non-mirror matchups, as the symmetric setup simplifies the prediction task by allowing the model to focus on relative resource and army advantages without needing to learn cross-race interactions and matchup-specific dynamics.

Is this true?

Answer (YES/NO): NO